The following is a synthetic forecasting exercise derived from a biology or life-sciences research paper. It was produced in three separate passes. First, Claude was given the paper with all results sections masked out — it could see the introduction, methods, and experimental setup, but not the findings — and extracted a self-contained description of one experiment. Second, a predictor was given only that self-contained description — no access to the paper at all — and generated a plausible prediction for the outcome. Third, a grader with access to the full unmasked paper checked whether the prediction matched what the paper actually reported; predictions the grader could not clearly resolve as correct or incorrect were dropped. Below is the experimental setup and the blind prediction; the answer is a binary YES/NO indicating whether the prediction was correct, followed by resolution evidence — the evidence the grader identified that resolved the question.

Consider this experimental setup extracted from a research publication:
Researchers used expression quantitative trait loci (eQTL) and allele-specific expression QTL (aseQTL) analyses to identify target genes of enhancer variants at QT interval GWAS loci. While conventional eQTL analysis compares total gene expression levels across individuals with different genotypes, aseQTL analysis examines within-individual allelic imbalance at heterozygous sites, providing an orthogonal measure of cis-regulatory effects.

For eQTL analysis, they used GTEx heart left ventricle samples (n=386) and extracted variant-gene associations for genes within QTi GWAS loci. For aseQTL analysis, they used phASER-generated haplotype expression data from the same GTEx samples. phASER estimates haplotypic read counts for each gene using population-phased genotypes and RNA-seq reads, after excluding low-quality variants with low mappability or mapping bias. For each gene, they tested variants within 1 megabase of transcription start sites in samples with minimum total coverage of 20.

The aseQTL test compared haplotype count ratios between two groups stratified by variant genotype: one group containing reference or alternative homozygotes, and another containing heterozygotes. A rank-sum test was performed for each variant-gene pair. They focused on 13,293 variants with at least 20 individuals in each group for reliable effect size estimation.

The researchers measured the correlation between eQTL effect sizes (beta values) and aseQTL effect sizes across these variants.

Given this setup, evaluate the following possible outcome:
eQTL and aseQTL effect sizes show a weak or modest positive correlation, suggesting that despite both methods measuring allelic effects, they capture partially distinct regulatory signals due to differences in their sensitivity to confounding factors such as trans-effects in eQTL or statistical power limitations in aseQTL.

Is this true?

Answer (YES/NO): NO